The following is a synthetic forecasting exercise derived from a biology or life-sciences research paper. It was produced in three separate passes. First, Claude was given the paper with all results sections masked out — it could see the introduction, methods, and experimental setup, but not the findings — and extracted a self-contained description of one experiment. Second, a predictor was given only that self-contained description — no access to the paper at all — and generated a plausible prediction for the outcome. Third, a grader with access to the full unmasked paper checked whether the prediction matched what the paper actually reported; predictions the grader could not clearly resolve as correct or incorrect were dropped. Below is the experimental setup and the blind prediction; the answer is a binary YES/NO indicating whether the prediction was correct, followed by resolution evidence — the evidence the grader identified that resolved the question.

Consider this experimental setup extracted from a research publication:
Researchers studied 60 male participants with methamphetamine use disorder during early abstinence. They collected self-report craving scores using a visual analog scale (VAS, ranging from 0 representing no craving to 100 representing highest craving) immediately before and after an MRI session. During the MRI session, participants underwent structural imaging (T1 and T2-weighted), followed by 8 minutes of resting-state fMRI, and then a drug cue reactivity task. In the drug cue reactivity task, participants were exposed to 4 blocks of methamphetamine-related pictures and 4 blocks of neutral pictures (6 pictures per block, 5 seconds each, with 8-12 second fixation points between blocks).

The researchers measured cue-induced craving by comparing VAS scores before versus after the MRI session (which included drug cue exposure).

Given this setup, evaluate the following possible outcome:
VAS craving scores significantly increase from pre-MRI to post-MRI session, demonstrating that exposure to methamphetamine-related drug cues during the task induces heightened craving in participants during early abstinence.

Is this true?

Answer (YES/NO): YES